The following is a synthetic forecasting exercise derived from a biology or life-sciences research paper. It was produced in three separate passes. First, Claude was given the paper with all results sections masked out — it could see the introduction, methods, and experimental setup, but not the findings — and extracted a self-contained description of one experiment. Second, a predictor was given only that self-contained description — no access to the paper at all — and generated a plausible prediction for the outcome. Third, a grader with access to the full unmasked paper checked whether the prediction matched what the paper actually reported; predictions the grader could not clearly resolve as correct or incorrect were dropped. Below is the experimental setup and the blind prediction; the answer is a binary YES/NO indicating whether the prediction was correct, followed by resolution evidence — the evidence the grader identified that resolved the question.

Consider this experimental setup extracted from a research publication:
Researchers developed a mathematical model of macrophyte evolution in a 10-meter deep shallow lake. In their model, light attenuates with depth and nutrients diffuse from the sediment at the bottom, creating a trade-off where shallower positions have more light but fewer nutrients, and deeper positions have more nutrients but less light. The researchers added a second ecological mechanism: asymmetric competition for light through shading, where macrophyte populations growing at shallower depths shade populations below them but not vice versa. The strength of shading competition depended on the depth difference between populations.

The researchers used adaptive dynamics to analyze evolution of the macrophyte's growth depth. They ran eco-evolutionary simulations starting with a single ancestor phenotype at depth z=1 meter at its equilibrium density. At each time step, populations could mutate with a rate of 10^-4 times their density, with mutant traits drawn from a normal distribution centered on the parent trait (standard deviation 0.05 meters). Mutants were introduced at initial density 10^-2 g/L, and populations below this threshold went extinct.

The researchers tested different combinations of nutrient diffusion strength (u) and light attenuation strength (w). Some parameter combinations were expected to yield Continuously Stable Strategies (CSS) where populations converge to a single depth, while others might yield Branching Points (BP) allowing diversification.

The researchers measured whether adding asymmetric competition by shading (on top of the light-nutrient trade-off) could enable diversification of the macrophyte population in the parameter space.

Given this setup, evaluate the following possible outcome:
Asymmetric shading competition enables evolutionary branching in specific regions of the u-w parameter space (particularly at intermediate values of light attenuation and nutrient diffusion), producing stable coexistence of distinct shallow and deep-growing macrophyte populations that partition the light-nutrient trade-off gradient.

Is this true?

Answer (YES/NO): YES